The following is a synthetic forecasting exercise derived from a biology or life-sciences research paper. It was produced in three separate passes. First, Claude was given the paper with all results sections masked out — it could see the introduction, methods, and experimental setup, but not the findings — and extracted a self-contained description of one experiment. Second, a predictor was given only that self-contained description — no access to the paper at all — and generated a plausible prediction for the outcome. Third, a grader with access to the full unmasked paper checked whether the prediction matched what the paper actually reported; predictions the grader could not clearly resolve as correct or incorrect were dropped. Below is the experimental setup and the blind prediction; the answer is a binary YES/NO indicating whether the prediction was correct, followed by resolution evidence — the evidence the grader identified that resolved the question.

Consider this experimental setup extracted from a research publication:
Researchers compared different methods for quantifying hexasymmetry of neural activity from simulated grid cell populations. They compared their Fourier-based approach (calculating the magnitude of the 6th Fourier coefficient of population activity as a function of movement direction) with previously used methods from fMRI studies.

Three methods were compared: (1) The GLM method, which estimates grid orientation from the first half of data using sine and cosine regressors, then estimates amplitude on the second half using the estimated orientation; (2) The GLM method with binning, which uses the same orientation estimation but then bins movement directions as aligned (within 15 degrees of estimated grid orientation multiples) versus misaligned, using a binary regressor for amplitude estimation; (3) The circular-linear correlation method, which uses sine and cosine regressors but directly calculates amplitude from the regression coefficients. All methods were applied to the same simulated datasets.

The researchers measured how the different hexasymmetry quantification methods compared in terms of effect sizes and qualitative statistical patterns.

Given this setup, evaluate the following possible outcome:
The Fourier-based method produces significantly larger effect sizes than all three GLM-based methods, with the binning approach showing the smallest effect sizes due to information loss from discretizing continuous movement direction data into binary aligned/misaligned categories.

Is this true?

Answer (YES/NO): NO